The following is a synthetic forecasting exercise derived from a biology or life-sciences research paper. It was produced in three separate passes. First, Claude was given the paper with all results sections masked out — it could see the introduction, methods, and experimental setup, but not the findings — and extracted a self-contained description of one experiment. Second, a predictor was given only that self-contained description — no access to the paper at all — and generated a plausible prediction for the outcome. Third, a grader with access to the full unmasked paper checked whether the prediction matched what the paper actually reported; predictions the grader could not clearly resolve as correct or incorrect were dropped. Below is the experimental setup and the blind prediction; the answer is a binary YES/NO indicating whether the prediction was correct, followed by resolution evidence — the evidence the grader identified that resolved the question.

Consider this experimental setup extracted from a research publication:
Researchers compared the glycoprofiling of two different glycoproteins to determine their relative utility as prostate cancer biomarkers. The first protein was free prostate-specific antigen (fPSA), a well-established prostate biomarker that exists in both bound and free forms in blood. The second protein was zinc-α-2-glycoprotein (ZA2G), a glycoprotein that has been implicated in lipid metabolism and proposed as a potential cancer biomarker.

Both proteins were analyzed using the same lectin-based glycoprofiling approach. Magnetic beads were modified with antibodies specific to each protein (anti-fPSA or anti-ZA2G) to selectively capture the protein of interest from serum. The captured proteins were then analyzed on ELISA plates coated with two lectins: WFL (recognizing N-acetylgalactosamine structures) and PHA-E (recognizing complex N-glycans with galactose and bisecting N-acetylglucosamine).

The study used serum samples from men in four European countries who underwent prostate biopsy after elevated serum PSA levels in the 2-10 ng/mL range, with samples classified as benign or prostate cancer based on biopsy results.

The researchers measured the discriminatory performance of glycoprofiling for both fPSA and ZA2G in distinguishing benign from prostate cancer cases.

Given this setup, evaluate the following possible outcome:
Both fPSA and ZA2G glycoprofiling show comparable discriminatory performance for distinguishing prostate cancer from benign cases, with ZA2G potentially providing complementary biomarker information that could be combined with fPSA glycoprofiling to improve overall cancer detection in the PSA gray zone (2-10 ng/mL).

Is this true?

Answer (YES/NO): NO